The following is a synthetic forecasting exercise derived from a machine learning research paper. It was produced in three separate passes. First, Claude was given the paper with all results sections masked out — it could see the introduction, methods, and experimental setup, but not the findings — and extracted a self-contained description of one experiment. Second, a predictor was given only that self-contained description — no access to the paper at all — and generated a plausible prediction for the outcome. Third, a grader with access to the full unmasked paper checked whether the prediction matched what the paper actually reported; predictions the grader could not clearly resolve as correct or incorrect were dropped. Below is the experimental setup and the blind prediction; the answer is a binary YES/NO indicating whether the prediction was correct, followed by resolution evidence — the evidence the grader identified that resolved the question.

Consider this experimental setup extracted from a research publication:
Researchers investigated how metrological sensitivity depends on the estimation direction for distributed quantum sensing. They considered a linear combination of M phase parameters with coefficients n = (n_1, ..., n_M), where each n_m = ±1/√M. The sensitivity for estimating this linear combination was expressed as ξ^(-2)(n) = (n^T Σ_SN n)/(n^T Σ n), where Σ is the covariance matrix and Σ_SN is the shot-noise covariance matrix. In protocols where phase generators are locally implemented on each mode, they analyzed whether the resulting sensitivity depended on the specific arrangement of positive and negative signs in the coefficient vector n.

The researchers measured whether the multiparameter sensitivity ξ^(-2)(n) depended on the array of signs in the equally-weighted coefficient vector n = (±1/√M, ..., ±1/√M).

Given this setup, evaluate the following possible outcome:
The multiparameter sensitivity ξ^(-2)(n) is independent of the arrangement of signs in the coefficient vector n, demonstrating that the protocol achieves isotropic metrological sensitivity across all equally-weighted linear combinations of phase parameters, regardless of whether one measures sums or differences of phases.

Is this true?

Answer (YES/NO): YES